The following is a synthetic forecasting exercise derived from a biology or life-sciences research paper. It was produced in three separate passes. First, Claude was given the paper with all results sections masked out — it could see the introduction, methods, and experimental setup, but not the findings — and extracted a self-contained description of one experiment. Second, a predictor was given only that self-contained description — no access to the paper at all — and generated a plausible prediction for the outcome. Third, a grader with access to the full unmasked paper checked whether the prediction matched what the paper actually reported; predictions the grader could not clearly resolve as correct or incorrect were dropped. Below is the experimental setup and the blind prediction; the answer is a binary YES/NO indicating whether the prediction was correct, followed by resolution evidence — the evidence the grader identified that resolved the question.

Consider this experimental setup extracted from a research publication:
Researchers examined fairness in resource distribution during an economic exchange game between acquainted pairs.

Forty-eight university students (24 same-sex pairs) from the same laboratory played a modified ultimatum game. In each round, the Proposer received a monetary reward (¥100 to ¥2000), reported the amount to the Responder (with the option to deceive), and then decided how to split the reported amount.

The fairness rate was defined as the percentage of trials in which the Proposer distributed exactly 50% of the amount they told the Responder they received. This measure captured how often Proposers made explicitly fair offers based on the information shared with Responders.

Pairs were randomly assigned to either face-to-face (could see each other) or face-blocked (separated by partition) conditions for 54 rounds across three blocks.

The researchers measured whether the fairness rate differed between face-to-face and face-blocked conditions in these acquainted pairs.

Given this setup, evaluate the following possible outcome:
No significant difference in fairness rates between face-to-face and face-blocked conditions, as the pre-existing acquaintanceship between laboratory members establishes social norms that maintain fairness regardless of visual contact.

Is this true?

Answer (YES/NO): YES